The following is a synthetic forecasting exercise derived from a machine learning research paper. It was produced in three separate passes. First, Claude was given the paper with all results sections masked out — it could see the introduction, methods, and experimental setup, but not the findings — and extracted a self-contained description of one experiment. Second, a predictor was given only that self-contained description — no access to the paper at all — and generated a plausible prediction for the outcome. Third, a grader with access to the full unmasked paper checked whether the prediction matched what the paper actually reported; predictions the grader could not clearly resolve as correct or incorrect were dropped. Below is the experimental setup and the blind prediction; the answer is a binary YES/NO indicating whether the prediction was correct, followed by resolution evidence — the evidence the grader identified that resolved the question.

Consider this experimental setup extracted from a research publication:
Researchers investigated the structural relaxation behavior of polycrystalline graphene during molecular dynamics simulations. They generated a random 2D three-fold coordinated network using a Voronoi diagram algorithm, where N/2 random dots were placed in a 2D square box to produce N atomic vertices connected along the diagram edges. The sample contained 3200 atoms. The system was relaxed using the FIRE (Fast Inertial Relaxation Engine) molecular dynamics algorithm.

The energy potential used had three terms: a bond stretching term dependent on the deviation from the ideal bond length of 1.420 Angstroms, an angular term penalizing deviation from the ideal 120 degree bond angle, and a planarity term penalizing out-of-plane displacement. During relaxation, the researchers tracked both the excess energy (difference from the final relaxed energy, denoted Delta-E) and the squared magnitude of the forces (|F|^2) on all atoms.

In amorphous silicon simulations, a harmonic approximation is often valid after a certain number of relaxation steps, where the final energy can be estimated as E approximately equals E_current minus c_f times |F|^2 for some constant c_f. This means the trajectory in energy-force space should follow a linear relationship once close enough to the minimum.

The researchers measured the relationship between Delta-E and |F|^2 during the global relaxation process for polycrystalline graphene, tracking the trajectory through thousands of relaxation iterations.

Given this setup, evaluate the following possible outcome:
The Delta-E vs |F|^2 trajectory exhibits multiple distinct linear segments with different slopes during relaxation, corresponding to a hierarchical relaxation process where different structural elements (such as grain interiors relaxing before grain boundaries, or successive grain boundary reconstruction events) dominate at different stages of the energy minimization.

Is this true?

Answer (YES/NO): NO